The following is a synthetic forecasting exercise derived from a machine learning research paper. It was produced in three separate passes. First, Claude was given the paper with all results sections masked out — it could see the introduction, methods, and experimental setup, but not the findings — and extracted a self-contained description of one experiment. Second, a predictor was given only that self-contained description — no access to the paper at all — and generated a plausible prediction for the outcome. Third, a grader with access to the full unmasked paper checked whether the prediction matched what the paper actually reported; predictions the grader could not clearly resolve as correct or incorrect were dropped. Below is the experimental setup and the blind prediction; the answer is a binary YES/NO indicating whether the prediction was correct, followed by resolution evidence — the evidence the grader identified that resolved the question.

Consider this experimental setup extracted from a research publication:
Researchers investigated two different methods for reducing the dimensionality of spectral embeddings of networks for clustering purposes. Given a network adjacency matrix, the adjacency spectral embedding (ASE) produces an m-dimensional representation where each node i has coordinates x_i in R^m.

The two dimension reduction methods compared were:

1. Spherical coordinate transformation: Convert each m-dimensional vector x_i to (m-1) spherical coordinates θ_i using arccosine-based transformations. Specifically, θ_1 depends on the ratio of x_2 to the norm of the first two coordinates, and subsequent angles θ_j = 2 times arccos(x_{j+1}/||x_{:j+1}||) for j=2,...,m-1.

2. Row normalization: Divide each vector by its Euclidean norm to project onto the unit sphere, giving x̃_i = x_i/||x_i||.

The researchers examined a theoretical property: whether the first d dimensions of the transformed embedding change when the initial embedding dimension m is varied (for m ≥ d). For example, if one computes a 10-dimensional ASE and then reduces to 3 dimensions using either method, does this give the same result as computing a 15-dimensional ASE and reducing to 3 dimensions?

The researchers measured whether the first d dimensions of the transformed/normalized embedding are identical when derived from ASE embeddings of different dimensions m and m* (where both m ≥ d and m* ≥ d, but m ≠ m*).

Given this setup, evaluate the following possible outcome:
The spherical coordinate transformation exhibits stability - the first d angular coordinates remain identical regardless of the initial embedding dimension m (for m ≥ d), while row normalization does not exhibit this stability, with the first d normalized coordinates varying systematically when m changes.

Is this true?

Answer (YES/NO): YES